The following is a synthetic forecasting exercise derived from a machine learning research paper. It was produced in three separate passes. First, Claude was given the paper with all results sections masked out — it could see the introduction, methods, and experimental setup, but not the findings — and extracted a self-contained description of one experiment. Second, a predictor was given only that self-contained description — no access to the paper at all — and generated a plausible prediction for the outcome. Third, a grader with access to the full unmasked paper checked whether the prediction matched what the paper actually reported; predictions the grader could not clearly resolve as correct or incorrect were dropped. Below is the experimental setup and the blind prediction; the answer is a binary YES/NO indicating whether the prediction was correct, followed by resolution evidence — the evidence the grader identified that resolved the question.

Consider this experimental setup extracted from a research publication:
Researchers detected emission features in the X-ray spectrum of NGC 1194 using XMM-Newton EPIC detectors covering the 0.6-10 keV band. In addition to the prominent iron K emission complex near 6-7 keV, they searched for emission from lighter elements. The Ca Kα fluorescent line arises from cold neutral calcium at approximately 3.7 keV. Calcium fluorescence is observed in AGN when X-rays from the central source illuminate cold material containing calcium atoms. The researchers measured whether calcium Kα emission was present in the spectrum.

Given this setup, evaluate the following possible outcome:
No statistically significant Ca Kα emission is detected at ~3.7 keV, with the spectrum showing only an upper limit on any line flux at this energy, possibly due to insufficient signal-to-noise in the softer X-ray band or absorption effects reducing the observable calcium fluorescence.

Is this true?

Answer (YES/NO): NO